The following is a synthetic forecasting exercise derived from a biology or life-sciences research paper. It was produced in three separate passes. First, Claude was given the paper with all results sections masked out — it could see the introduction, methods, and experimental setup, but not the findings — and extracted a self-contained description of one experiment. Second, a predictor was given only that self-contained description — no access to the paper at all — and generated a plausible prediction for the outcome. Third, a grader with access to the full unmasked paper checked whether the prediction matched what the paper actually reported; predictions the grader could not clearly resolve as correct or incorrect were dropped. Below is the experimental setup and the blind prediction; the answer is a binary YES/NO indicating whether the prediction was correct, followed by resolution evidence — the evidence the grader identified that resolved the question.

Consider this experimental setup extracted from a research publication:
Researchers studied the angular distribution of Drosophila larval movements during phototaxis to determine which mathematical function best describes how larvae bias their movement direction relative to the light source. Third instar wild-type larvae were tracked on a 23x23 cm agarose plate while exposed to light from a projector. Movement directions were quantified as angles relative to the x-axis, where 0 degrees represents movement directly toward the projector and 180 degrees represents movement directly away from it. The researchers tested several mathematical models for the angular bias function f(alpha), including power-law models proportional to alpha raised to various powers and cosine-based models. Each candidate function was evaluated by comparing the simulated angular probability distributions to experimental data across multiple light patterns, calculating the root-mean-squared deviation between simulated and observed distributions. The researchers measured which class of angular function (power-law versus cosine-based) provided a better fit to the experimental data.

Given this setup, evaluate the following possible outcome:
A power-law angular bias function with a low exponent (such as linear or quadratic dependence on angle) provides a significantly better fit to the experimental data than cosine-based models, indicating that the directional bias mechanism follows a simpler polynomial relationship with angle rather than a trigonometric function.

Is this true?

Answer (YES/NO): NO